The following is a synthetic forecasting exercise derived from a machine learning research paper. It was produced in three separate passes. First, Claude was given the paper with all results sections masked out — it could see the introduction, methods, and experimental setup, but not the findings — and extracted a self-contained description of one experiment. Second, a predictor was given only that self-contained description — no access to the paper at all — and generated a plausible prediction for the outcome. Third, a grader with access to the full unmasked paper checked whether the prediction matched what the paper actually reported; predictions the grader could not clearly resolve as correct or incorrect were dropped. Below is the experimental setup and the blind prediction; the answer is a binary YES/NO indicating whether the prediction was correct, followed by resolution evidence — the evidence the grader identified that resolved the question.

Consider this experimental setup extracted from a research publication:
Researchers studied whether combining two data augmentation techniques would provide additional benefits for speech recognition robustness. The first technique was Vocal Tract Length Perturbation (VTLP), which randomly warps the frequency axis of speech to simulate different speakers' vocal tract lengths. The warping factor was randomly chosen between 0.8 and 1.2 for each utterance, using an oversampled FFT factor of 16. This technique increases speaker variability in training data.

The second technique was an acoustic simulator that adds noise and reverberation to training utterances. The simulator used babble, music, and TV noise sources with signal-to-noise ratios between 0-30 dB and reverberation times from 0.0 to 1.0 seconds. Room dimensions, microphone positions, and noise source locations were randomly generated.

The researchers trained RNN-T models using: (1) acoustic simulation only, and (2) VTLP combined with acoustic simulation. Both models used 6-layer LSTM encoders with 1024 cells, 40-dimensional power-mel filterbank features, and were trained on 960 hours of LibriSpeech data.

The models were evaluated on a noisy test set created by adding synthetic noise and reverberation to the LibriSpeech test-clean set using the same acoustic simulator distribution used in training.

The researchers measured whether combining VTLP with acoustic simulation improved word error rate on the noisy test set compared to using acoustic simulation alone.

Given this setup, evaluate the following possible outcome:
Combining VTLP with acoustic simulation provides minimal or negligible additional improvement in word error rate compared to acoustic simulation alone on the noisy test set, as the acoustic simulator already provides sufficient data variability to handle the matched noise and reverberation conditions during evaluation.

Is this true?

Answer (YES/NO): NO